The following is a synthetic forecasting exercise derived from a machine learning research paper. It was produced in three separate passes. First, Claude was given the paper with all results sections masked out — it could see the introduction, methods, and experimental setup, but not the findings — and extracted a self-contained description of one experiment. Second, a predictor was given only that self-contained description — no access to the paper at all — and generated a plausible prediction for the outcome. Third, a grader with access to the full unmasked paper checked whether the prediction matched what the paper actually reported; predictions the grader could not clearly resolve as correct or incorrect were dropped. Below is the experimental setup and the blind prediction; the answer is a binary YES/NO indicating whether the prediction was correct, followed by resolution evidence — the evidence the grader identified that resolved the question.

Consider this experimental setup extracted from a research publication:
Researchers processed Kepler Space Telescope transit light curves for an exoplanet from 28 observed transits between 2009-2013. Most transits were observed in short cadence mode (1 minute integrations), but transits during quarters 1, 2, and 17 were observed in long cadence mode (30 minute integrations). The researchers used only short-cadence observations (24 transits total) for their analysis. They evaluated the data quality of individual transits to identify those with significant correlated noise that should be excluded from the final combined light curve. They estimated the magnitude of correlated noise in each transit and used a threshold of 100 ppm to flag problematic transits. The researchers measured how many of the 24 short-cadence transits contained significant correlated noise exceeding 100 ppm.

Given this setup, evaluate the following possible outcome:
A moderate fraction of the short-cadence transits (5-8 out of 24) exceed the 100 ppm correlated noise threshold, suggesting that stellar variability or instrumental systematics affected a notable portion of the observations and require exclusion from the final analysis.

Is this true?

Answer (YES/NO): NO